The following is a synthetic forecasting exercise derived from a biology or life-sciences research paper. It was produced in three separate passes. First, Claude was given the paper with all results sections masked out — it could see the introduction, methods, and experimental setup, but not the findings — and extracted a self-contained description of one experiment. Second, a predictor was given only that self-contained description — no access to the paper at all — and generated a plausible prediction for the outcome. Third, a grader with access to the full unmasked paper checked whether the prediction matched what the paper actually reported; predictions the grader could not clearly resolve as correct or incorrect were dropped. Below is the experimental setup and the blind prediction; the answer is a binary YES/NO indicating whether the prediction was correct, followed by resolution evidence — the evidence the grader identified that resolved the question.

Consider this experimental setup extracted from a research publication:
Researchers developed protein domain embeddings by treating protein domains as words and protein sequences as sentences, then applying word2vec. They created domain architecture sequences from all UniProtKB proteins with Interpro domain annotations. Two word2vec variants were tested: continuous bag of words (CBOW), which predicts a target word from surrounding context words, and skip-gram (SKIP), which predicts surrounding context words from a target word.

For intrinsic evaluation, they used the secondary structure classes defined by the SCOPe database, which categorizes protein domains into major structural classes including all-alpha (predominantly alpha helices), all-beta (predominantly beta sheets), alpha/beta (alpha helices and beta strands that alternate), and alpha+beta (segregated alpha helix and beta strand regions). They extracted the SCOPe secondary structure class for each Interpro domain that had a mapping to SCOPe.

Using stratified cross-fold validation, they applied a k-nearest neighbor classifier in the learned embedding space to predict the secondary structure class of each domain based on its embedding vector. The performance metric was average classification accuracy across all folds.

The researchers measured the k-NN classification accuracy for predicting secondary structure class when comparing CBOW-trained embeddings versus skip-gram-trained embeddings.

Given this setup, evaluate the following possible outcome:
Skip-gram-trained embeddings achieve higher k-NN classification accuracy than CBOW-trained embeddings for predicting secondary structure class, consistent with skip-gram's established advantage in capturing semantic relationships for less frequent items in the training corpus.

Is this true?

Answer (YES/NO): YES